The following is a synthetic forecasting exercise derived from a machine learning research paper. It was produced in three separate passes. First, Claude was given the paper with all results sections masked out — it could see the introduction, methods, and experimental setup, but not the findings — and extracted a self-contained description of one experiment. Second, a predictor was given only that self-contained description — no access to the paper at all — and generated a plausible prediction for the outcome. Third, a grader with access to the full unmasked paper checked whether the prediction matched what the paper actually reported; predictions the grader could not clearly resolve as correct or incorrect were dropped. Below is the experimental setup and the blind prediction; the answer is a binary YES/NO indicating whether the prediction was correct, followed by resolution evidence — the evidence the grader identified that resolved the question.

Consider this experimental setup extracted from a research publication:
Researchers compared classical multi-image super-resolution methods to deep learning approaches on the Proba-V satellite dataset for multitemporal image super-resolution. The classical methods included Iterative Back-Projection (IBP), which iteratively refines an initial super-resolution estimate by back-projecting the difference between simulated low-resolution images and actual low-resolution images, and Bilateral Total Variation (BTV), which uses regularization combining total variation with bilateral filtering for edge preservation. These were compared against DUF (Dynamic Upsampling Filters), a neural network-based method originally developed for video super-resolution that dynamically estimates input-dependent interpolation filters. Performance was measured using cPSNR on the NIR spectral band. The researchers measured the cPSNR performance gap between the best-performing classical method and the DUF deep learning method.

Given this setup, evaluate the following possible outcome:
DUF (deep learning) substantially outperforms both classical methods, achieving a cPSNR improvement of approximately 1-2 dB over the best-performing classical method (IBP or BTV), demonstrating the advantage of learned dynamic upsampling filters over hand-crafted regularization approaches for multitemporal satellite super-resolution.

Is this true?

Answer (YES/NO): YES